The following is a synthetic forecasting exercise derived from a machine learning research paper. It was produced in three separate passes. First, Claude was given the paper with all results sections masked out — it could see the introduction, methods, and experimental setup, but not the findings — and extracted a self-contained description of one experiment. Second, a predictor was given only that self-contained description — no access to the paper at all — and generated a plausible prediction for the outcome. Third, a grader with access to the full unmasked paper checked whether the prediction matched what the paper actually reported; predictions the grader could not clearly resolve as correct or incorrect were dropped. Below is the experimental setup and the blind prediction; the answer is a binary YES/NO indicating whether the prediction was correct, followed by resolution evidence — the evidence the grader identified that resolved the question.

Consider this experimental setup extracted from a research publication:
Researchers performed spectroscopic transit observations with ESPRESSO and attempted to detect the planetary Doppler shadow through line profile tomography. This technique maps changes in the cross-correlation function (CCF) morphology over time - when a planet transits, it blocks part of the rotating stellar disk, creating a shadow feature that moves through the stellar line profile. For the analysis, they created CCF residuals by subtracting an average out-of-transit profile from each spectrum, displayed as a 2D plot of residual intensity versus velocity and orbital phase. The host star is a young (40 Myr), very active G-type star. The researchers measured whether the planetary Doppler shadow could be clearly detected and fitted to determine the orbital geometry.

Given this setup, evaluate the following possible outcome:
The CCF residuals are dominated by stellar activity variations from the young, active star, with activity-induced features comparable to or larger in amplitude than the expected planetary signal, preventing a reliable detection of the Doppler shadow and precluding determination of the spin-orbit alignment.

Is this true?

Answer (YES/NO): NO